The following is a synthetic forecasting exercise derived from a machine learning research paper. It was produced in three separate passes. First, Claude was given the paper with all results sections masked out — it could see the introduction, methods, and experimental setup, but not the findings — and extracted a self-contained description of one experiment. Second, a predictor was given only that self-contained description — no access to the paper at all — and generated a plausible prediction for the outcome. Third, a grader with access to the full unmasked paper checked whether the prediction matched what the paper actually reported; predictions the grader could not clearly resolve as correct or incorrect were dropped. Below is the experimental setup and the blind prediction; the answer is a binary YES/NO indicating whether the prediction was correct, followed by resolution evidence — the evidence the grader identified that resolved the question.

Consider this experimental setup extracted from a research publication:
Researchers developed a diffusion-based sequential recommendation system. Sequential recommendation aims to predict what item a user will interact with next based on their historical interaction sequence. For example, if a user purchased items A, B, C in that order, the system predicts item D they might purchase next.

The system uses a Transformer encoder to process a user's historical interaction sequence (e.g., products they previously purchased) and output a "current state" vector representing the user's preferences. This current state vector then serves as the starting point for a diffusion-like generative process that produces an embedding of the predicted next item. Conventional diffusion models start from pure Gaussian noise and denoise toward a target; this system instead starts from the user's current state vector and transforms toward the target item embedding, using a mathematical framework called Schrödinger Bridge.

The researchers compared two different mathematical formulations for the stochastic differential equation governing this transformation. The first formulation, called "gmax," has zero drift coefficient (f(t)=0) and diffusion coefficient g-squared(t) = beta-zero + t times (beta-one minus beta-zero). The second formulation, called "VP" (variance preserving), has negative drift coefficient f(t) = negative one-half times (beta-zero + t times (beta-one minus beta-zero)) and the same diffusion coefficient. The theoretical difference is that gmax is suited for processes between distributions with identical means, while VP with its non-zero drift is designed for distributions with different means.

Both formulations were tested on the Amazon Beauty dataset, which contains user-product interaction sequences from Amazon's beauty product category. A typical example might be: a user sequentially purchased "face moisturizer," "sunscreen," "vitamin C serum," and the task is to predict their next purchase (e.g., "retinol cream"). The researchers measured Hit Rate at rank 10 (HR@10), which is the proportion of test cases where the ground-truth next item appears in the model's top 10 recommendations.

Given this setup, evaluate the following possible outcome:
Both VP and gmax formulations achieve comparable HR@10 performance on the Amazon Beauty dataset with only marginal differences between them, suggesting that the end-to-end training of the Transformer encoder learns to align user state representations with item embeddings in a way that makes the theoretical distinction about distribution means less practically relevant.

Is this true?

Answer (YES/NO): NO